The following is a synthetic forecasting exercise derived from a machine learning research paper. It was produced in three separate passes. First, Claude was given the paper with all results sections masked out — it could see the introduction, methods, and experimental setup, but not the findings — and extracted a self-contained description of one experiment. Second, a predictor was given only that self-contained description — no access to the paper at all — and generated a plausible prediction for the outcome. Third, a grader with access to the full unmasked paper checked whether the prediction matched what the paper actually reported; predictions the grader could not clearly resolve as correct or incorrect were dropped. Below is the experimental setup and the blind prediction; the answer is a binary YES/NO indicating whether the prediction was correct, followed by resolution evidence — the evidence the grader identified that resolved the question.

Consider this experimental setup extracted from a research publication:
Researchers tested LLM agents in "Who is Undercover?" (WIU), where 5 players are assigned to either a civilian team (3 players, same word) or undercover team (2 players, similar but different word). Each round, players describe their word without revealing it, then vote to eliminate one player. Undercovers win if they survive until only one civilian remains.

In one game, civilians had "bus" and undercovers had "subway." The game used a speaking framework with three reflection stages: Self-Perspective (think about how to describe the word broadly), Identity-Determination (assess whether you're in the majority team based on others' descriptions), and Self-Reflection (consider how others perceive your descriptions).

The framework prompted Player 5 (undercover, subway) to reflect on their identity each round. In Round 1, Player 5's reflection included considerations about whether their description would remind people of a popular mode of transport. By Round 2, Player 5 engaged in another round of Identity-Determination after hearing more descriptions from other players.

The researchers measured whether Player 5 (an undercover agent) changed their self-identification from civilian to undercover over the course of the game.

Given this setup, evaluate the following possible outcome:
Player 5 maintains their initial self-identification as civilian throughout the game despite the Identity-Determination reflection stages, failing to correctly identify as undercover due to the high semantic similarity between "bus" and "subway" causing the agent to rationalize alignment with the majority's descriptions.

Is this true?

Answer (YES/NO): NO